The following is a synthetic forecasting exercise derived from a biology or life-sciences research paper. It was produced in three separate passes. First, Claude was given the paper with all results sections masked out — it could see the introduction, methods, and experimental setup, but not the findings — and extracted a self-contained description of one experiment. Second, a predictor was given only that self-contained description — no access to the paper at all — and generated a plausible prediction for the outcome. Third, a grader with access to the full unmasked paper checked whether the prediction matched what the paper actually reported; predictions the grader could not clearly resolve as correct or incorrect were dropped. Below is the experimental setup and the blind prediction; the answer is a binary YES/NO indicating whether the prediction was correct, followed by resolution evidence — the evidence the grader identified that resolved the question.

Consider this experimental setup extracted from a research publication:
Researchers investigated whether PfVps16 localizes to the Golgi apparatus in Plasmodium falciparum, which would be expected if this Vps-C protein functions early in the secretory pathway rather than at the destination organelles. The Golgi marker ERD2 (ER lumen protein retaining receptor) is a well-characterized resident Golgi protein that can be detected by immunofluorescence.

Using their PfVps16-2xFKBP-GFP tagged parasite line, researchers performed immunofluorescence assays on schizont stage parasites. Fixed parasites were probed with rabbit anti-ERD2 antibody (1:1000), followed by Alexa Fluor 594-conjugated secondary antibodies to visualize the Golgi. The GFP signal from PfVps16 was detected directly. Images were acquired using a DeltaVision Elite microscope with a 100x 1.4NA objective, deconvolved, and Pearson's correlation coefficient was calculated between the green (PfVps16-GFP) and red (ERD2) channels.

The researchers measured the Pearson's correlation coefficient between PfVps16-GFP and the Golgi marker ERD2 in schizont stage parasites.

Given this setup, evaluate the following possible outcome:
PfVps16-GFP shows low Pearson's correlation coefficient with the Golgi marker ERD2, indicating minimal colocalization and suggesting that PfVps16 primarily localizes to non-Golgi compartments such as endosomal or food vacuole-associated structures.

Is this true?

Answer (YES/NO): NO